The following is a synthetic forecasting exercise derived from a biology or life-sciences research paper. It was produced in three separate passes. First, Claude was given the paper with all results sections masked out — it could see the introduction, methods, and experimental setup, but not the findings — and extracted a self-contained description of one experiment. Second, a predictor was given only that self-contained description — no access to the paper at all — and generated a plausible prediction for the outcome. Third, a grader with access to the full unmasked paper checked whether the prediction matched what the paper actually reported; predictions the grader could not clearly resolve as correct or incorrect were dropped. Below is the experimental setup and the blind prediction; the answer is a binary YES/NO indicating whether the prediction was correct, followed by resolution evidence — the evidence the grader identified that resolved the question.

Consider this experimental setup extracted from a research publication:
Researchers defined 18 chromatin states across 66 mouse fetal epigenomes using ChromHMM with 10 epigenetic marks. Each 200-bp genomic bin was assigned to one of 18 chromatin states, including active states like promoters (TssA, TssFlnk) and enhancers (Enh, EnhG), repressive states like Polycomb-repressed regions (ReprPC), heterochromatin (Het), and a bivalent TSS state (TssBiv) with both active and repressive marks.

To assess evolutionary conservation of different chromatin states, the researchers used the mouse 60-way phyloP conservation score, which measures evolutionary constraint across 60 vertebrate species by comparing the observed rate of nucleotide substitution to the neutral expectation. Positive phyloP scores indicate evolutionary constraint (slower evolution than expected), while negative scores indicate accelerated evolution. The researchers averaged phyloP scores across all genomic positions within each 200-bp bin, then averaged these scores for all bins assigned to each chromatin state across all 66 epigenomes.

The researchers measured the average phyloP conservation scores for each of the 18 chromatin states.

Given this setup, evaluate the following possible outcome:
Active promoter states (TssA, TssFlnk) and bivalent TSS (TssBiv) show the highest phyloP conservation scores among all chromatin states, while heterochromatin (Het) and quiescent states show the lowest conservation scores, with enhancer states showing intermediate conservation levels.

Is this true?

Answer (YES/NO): NO